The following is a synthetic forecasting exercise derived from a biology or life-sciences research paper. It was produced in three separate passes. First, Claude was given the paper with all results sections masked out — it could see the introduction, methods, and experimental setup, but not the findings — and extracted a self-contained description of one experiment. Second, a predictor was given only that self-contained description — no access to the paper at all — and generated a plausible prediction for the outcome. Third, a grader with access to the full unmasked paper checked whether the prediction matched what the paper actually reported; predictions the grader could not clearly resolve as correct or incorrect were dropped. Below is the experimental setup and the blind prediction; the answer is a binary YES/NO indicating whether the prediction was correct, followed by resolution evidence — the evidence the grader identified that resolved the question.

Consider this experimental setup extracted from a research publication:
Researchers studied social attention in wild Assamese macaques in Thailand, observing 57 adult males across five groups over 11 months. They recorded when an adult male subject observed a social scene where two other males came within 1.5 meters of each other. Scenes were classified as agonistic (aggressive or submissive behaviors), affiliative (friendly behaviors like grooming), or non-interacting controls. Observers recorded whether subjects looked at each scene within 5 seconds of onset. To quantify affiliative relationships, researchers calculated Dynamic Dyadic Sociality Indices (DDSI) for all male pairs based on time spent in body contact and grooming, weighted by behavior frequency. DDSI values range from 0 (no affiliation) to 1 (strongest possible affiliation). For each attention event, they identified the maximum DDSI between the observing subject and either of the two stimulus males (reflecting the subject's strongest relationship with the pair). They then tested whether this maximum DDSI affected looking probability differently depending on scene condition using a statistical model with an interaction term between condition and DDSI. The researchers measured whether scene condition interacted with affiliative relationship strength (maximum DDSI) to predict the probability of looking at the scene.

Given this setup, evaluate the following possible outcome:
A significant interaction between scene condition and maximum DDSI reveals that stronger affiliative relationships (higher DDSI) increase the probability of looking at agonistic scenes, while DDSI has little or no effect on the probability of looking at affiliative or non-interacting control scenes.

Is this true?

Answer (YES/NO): NO